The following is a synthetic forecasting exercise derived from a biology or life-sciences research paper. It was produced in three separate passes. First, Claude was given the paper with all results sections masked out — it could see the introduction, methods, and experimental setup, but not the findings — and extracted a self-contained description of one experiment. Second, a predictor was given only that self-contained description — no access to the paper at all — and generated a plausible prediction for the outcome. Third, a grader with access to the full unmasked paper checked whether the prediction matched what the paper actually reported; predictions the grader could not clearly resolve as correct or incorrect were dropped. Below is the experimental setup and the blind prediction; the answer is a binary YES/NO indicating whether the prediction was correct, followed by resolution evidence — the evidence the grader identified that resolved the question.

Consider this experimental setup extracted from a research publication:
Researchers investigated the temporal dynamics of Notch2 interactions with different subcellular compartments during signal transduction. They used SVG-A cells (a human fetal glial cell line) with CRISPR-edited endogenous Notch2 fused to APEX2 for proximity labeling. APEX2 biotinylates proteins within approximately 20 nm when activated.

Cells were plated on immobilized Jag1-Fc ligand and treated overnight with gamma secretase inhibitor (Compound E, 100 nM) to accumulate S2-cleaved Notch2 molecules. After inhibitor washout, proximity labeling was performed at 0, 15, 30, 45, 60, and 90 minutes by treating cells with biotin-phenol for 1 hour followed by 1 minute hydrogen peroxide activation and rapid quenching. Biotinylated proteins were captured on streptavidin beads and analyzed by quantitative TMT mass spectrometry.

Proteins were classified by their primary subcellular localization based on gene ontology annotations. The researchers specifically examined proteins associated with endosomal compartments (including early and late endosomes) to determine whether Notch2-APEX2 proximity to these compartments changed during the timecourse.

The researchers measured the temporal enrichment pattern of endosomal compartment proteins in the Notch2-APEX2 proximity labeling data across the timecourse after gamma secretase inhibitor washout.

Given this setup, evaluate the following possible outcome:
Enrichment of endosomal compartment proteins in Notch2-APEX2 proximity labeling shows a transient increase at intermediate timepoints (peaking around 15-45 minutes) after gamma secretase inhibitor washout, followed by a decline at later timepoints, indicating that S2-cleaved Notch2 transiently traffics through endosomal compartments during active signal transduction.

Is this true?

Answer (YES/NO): NO